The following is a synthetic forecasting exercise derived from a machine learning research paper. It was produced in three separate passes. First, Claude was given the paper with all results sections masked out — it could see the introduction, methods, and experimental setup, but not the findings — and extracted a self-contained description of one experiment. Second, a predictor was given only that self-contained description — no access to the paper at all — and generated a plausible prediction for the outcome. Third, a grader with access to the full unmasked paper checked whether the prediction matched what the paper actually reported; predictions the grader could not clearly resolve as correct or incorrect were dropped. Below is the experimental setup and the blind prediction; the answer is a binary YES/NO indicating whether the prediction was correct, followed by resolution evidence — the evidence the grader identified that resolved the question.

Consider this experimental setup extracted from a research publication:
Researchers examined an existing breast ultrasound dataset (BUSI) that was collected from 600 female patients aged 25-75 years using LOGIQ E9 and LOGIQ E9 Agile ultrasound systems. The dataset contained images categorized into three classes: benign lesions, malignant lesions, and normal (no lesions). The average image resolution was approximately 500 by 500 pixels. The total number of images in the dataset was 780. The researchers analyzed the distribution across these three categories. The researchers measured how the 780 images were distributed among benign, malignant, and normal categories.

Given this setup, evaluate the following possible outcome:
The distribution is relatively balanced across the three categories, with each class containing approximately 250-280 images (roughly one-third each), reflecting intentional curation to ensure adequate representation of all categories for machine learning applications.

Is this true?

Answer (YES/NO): NO